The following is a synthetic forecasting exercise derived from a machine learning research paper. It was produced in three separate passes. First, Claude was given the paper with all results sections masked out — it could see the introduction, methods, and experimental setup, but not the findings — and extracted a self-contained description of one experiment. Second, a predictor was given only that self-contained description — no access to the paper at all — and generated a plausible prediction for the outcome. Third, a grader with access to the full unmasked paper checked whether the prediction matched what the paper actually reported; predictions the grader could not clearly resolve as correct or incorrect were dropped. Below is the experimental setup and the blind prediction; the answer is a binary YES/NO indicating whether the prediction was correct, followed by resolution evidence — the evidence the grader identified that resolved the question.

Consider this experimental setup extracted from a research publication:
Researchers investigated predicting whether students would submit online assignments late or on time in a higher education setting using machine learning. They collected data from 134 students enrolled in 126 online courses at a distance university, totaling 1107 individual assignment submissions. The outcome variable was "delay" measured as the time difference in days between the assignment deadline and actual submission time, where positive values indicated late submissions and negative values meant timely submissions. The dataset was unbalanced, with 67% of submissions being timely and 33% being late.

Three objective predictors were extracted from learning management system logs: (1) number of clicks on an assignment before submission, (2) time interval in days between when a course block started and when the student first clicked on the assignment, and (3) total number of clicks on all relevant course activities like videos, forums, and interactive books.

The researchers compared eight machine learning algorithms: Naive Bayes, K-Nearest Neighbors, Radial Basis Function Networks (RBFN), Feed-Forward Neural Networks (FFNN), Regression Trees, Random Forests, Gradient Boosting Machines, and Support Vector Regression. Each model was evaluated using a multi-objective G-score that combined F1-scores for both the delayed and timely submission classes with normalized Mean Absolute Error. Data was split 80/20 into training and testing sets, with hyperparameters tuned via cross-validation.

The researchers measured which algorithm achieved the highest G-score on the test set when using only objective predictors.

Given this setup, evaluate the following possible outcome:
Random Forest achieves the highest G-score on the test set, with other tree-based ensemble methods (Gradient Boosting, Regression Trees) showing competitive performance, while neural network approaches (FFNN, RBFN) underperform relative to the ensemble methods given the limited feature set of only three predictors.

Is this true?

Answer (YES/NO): NO